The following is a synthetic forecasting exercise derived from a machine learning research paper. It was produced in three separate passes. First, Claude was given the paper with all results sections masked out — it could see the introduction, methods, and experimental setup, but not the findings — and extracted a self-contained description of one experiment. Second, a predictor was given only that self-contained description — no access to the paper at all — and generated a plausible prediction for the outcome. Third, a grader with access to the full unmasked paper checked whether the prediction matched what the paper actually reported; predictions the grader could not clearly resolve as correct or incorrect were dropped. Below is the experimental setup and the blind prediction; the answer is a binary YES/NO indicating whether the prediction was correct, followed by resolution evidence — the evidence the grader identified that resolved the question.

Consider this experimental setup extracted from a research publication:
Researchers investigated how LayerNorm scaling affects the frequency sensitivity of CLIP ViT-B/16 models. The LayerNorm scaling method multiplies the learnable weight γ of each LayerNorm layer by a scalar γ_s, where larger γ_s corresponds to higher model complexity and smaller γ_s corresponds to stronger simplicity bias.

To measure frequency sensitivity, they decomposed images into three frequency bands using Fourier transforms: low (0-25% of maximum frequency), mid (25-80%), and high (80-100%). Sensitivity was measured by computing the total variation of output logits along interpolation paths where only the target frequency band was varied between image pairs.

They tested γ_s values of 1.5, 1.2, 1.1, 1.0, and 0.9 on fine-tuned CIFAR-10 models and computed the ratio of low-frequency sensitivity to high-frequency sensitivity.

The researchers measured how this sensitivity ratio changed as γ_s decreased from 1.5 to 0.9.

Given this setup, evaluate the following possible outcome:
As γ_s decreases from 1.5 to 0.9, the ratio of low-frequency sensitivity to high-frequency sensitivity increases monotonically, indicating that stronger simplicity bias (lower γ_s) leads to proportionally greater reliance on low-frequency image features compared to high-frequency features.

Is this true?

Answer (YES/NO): YES